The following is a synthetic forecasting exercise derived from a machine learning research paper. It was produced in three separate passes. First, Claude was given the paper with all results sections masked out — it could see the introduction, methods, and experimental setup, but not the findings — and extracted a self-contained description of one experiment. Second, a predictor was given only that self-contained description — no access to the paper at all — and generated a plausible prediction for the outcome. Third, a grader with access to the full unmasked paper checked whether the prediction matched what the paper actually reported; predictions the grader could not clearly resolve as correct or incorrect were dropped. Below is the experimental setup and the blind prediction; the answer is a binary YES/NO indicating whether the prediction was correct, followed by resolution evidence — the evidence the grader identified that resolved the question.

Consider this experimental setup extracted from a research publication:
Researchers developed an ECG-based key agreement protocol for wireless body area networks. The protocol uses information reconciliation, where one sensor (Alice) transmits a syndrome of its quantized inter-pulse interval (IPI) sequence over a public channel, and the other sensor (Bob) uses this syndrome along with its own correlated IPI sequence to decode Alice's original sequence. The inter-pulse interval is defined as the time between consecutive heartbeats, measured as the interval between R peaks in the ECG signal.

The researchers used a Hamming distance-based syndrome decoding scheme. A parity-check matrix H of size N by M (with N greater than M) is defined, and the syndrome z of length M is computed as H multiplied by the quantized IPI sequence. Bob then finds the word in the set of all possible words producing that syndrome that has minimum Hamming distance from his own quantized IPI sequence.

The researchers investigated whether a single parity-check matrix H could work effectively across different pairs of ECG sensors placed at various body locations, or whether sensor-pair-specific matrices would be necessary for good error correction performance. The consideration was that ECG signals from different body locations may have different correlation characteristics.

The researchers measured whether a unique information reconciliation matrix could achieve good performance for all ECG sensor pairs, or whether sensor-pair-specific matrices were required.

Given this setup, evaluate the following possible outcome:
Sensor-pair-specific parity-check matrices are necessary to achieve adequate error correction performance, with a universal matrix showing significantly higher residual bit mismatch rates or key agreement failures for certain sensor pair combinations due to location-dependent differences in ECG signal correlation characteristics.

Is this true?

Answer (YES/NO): NO